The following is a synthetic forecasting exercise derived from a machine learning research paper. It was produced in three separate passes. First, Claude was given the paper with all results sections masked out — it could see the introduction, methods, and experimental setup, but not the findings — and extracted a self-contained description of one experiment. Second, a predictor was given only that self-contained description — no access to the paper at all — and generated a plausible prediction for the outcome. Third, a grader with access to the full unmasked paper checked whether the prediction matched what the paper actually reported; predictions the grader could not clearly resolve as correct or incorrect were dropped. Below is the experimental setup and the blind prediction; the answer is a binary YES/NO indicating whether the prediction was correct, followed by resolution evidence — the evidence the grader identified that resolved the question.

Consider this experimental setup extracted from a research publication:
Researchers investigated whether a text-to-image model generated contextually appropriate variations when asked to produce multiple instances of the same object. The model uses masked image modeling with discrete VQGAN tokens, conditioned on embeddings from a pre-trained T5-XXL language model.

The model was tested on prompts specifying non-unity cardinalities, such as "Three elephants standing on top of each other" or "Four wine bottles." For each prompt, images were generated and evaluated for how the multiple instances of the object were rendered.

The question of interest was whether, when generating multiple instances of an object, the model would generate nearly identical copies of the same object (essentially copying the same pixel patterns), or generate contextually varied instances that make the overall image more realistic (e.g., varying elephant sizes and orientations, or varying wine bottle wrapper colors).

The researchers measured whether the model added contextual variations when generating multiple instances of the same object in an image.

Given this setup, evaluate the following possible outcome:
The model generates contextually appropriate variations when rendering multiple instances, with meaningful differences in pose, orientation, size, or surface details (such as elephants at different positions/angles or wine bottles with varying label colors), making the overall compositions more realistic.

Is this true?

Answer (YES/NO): YES